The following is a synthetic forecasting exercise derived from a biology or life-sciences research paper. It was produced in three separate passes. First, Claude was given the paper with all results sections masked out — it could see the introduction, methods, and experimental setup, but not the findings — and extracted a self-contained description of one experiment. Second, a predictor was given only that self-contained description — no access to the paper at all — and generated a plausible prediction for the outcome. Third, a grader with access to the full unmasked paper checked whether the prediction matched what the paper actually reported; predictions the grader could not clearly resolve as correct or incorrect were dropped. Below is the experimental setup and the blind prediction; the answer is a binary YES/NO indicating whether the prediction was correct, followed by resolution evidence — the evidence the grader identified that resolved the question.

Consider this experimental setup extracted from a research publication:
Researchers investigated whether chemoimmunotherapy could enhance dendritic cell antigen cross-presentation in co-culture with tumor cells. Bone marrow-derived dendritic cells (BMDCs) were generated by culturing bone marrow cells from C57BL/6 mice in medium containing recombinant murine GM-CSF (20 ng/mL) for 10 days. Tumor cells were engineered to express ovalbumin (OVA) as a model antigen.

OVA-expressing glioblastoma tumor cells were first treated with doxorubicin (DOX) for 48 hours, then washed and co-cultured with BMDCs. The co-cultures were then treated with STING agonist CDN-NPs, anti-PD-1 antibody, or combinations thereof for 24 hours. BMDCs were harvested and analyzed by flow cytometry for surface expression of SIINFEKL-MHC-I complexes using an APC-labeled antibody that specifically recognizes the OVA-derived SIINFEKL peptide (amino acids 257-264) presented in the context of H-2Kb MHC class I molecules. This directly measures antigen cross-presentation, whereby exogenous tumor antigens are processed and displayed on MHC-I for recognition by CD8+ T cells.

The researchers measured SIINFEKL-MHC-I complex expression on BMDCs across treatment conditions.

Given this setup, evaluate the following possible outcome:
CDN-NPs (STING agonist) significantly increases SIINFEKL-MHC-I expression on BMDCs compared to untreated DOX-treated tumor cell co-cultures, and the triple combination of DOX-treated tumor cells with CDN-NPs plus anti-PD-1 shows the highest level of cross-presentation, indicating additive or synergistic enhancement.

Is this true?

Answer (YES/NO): YES